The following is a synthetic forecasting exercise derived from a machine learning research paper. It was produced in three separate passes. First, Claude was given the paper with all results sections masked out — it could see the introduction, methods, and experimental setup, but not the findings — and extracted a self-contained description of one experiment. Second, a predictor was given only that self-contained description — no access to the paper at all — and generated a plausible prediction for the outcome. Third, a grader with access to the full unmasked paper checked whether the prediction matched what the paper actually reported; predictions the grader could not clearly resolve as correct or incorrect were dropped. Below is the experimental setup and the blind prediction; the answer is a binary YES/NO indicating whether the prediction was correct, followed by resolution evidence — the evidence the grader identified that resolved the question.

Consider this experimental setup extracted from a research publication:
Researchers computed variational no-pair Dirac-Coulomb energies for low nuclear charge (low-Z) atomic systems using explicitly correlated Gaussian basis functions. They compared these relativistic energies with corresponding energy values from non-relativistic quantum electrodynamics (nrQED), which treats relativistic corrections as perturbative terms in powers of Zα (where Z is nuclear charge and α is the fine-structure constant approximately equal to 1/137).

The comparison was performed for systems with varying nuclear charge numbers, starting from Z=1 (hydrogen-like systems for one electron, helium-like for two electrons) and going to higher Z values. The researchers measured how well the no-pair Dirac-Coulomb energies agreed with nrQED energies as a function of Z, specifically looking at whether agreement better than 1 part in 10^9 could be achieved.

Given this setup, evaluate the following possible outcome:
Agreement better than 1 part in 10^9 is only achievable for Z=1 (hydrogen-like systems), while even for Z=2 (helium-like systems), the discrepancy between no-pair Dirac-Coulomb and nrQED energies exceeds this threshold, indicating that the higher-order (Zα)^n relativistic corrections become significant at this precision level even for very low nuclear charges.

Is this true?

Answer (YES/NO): YES